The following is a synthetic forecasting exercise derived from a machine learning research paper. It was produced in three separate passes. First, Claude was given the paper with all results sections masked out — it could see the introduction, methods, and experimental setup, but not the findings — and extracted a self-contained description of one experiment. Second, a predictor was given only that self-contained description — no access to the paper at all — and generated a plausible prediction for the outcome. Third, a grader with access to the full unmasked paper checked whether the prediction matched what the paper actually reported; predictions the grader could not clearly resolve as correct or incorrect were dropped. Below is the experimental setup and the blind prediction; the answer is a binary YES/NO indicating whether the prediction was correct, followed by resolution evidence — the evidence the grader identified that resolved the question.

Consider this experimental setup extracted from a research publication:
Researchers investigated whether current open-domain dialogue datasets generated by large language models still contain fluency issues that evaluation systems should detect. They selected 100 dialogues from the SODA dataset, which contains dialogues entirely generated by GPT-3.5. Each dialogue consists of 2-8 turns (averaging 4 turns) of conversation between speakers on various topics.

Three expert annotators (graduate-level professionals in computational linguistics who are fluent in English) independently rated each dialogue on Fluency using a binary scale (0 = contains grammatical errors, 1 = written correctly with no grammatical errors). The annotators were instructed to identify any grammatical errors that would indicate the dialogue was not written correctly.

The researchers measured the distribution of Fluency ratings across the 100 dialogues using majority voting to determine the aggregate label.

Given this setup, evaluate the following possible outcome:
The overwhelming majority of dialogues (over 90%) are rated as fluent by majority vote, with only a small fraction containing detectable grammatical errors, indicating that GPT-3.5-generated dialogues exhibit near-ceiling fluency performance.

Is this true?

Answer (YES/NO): NO